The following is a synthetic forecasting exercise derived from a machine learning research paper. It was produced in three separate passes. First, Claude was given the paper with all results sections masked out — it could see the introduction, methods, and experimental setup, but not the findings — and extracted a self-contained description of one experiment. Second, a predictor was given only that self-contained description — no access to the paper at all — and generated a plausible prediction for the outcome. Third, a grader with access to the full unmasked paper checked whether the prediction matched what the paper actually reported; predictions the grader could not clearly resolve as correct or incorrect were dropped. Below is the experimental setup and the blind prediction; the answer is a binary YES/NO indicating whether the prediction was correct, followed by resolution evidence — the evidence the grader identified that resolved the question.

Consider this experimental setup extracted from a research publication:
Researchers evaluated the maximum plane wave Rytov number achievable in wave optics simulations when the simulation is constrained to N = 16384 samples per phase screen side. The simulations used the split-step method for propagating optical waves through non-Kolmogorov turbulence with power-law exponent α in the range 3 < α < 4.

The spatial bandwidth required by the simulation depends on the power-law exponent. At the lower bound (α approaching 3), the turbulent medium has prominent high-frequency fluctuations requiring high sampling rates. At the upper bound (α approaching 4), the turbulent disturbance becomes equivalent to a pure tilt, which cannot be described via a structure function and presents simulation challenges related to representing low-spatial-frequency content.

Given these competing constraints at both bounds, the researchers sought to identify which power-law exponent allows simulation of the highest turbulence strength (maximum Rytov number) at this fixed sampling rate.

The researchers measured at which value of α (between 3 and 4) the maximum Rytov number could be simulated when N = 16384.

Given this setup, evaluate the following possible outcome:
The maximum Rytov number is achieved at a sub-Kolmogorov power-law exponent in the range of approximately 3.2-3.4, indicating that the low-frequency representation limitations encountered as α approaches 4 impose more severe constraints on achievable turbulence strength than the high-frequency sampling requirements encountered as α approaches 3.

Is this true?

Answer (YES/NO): NO